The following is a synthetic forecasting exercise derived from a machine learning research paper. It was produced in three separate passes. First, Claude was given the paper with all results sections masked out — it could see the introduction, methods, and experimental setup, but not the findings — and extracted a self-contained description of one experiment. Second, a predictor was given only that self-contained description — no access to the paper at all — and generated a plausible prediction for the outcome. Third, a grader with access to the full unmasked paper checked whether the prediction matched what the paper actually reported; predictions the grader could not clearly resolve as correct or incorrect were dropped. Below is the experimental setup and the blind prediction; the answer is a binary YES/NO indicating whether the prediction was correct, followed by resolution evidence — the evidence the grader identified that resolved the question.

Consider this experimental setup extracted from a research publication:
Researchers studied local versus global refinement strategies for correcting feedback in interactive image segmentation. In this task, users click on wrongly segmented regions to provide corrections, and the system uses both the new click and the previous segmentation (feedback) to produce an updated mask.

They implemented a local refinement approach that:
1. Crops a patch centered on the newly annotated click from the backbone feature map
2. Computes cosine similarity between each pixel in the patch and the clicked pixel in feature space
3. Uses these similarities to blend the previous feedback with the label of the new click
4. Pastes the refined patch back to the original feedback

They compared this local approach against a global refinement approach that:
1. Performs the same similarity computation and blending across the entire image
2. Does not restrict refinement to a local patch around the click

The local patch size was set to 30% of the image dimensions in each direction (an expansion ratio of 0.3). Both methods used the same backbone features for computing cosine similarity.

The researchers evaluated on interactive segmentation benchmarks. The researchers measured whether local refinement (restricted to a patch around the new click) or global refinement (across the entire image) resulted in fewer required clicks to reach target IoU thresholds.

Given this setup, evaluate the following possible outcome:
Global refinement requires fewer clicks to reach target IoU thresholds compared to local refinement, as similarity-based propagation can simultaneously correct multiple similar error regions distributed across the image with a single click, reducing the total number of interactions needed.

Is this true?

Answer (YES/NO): NO